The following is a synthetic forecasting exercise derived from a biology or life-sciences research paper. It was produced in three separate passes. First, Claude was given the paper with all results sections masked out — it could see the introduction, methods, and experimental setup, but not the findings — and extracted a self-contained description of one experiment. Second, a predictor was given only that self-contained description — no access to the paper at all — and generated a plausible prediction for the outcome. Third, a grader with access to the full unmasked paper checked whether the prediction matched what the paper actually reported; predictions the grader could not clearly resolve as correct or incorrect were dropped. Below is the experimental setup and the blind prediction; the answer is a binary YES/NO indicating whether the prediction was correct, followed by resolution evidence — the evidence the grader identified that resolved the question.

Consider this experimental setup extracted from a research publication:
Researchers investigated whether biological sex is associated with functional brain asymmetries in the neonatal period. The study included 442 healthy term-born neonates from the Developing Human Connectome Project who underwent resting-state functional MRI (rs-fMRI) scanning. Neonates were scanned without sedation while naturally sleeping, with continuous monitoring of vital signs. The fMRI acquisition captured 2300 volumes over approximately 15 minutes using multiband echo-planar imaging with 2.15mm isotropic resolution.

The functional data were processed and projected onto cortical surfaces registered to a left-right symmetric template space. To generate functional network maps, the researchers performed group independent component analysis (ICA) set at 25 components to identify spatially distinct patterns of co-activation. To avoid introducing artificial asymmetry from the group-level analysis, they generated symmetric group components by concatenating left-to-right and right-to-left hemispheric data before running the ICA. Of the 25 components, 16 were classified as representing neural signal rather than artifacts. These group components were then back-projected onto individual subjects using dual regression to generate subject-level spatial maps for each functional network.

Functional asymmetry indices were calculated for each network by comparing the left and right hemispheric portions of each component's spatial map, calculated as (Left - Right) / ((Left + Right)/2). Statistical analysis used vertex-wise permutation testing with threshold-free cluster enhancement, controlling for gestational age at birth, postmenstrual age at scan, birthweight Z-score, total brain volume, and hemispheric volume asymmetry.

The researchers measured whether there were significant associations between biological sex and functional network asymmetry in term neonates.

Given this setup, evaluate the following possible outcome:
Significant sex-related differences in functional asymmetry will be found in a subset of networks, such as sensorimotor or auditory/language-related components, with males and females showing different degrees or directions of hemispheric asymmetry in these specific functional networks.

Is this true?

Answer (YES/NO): NO